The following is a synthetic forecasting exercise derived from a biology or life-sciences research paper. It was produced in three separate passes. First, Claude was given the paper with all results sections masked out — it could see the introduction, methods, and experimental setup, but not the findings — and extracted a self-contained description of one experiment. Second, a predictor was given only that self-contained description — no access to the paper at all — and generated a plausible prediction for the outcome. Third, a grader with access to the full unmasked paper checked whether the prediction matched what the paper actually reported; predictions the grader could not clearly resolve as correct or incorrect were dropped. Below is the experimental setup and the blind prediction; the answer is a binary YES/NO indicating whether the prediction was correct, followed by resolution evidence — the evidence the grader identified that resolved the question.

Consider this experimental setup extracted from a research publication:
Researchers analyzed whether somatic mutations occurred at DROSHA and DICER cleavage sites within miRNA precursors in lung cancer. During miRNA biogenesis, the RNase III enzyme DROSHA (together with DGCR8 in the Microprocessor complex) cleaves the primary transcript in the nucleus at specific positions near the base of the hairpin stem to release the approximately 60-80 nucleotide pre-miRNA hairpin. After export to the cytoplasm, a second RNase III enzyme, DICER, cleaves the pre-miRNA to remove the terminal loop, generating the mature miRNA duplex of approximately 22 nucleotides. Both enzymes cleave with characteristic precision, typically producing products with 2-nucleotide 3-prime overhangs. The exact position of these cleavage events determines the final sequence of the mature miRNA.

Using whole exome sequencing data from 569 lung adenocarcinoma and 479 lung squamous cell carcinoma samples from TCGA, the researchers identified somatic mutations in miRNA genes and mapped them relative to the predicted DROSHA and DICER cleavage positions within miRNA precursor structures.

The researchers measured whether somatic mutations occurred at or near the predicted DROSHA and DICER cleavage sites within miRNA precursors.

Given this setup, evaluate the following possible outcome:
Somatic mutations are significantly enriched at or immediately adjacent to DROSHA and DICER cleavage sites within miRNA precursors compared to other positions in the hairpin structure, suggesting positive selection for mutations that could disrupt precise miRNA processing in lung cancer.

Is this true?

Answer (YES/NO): NO